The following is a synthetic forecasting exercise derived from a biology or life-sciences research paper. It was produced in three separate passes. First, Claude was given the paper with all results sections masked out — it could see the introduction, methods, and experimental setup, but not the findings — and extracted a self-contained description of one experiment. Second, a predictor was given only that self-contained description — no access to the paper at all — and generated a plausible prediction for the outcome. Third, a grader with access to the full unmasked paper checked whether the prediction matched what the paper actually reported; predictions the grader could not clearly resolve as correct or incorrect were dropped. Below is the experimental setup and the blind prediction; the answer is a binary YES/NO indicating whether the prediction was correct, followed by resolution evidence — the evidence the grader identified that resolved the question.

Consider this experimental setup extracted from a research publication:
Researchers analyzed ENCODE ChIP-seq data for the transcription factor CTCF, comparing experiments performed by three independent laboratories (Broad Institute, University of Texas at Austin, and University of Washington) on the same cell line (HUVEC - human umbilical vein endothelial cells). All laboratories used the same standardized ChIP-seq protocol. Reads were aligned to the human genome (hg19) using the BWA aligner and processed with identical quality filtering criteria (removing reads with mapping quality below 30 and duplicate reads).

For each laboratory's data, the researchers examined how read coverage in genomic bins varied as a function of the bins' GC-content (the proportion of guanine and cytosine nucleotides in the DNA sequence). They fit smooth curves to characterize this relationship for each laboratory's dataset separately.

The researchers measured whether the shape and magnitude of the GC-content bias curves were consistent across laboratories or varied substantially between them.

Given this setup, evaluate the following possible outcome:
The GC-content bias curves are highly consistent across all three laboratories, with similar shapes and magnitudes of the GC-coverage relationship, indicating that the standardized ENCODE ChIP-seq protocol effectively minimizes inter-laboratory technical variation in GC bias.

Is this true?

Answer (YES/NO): NO